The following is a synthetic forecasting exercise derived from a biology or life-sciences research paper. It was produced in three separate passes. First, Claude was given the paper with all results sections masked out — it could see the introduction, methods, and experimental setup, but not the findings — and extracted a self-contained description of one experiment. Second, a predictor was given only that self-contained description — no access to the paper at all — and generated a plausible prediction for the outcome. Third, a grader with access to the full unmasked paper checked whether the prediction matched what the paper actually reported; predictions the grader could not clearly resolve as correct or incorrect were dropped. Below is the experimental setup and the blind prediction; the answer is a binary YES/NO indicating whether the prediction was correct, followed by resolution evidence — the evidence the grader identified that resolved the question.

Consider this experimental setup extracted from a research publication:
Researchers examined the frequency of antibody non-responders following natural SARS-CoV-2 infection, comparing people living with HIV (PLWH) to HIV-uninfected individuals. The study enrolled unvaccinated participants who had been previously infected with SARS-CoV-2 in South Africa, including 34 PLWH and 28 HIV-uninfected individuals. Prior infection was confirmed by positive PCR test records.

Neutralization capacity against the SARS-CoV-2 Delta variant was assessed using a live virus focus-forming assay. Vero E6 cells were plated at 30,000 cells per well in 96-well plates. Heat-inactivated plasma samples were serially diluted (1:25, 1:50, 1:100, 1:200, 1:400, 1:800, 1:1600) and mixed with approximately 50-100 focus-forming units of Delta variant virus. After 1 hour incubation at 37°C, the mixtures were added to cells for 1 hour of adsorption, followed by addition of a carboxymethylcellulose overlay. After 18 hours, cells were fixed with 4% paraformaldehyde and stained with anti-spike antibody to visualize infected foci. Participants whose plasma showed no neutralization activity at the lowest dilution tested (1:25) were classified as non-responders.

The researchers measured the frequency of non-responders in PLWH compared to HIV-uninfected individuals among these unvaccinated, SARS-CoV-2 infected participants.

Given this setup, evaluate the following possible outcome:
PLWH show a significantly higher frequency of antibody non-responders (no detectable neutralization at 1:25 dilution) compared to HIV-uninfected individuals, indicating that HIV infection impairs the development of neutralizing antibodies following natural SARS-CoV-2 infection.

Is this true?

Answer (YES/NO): YES